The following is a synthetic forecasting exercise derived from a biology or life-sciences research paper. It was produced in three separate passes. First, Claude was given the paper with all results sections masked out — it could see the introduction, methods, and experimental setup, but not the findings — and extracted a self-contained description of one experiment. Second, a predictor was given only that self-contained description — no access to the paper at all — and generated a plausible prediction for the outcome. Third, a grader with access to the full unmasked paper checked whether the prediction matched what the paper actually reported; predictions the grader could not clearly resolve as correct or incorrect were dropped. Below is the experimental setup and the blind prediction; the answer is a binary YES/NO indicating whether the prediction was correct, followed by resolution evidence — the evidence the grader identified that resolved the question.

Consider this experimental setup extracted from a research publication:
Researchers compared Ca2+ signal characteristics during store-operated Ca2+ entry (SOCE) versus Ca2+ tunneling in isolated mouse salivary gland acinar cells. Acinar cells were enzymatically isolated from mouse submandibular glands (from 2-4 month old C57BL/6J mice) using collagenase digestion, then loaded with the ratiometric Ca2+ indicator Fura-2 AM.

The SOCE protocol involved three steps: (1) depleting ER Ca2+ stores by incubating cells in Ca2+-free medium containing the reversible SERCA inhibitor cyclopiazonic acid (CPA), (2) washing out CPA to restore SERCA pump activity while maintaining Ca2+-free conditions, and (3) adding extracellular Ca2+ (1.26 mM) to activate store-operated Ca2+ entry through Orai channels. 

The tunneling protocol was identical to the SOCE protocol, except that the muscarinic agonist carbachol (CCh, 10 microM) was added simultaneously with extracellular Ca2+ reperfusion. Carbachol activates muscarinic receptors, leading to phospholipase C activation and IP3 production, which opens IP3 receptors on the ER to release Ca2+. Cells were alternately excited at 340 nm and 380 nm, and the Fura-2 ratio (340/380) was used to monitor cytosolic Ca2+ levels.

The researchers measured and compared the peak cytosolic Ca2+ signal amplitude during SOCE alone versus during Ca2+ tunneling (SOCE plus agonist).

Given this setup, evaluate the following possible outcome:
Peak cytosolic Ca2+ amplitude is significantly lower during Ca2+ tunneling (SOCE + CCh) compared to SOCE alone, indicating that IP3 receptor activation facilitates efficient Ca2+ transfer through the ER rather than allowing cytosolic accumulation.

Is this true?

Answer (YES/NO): NO